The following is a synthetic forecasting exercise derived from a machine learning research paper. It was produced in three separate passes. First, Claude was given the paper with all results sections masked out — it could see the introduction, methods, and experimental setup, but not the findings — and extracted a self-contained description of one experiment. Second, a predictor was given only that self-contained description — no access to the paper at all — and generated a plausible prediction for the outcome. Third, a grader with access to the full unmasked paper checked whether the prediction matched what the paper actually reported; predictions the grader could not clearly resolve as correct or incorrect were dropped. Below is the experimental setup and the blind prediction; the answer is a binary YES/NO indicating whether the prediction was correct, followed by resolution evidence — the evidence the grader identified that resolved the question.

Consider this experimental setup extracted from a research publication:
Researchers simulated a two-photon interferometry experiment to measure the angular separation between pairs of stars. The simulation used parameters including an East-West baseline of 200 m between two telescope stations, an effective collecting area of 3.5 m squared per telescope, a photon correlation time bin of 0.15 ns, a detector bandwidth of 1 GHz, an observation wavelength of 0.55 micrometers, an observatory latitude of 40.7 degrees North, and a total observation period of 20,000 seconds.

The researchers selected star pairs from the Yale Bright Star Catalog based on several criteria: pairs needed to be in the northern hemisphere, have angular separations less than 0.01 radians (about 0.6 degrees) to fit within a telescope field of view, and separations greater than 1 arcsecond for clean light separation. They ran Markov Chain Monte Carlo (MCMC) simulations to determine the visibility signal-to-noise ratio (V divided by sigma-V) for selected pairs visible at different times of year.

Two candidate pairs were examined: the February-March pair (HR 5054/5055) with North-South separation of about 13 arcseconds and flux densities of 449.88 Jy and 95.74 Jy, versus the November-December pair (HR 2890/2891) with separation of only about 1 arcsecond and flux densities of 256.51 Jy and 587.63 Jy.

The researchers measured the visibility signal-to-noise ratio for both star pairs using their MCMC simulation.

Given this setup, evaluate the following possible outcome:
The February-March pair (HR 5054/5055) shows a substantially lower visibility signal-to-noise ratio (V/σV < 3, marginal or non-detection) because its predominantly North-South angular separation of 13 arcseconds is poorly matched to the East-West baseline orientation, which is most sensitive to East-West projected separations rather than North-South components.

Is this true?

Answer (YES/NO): NO